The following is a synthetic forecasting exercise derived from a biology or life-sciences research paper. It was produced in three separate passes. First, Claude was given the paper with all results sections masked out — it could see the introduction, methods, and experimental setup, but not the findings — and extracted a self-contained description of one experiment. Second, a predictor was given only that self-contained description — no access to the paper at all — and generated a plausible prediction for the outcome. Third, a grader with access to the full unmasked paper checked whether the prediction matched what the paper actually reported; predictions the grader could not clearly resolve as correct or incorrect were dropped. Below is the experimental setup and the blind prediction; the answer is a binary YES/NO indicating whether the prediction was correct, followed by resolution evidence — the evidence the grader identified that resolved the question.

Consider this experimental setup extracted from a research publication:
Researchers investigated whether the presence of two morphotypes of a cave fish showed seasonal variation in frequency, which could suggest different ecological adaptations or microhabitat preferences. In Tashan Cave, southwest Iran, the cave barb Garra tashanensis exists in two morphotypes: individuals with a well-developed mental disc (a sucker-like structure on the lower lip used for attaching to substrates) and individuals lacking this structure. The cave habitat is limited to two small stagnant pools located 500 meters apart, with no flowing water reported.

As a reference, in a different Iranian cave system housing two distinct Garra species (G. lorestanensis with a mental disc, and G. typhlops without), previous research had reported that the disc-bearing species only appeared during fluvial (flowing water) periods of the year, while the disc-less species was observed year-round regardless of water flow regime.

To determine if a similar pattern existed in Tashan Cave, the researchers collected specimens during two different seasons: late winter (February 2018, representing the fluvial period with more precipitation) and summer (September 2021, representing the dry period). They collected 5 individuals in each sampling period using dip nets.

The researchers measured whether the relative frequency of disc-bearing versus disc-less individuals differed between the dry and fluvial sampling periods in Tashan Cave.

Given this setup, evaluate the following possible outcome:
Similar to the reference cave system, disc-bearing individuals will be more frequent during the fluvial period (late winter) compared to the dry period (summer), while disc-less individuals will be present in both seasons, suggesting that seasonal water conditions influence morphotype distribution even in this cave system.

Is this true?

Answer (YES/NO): NO